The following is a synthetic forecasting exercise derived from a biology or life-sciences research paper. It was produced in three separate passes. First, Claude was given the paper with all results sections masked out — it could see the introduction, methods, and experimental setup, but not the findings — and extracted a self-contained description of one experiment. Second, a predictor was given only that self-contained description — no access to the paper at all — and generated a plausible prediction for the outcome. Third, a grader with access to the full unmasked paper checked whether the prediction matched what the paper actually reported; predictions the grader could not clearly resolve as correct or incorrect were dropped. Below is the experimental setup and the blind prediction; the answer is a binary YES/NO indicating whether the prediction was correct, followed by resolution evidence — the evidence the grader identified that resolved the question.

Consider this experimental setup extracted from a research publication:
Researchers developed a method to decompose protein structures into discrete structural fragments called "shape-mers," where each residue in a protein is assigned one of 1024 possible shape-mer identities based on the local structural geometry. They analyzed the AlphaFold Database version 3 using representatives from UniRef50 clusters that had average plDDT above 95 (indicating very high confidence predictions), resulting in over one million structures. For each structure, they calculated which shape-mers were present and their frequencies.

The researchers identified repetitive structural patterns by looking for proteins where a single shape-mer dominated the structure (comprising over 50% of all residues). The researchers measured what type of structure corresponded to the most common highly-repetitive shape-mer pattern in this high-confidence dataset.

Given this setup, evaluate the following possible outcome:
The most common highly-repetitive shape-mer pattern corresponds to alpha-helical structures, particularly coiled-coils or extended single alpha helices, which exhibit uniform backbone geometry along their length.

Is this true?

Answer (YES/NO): YES